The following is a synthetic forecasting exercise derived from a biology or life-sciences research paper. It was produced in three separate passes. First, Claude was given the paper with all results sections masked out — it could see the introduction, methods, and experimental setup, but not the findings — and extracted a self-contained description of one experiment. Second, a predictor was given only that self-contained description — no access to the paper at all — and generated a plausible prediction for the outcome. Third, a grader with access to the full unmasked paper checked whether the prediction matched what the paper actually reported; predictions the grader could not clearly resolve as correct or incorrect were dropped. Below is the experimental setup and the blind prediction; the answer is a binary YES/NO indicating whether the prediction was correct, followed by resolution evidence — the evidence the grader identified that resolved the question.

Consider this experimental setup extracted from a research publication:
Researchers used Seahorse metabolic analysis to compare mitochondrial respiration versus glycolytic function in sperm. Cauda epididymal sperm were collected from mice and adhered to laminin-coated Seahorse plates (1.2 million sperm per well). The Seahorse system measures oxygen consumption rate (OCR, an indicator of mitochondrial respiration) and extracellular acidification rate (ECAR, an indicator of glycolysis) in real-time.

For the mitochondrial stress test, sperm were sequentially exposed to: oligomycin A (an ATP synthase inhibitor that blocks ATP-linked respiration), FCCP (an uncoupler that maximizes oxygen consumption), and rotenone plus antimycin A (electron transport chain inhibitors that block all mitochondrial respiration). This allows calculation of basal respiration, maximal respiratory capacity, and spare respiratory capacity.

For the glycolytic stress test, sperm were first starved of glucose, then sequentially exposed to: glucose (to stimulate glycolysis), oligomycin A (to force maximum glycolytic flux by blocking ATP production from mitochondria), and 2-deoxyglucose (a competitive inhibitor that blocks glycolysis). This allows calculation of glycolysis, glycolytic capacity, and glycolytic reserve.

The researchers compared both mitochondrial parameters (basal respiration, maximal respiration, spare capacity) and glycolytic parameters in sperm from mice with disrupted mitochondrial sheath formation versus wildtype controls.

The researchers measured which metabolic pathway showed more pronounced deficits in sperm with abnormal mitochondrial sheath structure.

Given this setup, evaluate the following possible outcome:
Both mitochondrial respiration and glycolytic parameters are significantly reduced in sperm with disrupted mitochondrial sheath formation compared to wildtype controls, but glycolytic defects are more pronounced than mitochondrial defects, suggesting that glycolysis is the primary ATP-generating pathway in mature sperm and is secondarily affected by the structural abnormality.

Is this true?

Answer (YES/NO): NO